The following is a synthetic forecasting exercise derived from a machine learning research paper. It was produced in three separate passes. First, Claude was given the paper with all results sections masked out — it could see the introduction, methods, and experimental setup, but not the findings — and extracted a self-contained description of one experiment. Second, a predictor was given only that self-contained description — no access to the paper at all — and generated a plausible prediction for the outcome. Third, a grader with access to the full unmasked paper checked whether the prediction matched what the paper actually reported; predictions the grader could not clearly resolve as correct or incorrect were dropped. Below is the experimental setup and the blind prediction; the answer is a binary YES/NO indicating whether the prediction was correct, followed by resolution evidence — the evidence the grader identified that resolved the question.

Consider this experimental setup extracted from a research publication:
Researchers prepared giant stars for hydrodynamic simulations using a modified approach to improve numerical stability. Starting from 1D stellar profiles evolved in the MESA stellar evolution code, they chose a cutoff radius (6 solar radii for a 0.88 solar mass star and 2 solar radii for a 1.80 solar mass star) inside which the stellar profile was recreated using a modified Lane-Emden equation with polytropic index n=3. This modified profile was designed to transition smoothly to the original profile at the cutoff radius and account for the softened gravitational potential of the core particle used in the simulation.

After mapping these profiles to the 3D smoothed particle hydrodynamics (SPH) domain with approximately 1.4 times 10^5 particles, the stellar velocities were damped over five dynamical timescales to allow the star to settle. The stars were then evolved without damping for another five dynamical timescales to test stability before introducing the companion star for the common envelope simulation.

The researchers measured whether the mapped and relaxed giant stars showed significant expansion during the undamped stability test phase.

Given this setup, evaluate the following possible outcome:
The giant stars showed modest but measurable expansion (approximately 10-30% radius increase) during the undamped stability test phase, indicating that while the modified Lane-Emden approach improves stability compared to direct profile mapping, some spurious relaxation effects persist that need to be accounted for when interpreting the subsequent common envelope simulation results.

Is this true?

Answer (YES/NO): NO